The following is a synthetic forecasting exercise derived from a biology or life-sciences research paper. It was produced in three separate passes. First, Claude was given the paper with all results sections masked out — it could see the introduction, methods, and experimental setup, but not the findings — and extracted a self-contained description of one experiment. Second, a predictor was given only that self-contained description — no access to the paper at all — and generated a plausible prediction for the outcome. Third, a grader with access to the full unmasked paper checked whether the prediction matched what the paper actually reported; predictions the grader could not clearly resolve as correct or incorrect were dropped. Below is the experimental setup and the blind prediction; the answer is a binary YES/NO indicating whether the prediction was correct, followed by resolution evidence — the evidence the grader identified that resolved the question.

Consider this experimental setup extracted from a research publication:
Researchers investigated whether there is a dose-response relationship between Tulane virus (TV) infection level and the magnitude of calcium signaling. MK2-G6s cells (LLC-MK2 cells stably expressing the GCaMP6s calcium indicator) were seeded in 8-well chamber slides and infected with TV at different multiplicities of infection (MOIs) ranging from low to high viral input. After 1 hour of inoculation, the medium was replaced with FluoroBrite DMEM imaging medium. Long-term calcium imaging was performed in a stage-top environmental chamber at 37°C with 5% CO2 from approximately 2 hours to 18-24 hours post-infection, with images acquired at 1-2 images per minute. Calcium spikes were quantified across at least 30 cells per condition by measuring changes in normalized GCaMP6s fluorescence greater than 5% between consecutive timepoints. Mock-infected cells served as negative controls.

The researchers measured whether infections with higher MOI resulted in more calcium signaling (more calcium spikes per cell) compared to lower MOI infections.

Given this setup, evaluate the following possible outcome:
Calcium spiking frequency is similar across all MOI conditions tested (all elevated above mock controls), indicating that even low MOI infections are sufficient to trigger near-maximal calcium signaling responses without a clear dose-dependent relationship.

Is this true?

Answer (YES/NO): NO